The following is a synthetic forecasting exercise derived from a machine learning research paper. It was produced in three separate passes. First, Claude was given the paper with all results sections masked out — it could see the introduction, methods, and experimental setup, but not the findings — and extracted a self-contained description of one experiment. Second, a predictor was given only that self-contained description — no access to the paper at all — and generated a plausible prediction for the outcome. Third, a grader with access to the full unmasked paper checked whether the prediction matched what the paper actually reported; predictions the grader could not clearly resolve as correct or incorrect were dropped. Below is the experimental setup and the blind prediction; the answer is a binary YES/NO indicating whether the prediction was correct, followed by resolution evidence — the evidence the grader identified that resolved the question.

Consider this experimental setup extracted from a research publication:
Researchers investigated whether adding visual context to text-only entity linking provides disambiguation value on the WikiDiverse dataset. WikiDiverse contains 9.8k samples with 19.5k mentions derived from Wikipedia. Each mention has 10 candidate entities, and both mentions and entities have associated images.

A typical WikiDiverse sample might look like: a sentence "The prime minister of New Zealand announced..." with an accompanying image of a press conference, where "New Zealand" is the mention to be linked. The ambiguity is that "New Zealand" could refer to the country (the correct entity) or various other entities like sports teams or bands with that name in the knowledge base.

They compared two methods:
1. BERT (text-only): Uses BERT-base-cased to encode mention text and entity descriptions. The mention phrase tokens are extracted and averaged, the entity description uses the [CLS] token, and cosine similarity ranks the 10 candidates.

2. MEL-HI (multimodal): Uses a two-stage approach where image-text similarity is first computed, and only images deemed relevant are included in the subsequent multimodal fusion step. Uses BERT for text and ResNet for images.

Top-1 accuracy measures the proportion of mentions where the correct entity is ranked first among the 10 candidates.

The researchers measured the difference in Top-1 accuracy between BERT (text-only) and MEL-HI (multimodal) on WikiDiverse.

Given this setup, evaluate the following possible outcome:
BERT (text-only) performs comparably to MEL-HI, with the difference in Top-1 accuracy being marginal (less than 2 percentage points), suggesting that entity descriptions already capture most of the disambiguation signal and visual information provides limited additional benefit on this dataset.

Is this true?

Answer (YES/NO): YES